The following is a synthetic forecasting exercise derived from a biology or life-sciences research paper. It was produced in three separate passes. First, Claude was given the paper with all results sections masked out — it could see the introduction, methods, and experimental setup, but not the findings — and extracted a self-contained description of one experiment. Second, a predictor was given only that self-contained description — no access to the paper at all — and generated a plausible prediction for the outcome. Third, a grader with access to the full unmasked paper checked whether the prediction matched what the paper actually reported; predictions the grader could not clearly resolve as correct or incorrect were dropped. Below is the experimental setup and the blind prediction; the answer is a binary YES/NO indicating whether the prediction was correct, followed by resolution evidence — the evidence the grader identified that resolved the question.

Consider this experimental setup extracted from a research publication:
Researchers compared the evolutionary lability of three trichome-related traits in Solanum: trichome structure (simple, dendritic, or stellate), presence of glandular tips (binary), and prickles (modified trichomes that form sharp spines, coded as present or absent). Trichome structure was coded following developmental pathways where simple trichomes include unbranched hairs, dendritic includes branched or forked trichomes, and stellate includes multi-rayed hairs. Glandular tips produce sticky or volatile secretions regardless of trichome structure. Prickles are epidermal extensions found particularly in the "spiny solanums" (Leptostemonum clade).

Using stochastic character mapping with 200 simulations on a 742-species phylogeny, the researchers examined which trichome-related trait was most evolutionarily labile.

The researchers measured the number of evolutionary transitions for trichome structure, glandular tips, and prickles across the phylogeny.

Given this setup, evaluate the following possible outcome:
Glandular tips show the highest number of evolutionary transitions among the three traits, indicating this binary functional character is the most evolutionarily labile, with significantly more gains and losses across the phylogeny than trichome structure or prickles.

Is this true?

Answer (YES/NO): YES